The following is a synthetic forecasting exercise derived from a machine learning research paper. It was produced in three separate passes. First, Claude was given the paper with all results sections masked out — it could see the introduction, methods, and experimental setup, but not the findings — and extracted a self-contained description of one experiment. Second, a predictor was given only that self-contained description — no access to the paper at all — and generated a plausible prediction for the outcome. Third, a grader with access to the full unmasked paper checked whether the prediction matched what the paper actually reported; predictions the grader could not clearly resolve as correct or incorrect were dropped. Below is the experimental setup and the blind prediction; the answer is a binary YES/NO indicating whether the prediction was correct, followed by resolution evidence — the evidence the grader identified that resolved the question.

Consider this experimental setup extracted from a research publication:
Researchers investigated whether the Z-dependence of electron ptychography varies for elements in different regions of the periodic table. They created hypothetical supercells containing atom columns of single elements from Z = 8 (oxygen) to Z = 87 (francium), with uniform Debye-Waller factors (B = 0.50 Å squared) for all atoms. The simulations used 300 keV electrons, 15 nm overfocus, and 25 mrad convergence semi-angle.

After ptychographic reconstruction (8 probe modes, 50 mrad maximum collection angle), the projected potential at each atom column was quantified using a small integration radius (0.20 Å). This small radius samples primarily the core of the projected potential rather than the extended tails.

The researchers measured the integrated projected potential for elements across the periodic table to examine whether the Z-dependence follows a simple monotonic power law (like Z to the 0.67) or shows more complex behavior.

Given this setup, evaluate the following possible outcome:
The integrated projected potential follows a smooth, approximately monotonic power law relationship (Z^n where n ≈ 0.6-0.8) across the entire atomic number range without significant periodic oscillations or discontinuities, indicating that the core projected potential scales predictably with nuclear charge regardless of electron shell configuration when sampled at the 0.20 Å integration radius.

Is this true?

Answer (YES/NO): YES